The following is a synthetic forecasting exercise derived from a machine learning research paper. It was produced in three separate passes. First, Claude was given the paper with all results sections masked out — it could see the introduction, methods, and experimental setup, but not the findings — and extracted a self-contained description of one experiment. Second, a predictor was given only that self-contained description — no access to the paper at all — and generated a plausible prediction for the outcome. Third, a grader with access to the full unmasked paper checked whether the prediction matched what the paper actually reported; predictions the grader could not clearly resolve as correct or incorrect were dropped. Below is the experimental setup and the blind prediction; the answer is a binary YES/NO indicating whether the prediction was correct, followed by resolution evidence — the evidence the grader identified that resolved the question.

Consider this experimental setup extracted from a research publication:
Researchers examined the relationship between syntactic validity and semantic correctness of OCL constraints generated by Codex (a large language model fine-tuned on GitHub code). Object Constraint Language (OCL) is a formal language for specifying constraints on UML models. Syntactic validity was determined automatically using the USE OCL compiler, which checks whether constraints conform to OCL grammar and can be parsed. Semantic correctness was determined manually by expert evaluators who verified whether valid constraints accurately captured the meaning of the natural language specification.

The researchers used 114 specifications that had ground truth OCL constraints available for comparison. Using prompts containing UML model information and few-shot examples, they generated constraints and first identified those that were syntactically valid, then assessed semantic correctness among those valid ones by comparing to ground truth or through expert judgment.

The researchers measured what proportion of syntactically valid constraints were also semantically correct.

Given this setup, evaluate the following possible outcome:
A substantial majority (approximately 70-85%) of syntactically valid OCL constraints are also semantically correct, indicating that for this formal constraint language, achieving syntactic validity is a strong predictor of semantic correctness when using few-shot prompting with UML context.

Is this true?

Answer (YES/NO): YES